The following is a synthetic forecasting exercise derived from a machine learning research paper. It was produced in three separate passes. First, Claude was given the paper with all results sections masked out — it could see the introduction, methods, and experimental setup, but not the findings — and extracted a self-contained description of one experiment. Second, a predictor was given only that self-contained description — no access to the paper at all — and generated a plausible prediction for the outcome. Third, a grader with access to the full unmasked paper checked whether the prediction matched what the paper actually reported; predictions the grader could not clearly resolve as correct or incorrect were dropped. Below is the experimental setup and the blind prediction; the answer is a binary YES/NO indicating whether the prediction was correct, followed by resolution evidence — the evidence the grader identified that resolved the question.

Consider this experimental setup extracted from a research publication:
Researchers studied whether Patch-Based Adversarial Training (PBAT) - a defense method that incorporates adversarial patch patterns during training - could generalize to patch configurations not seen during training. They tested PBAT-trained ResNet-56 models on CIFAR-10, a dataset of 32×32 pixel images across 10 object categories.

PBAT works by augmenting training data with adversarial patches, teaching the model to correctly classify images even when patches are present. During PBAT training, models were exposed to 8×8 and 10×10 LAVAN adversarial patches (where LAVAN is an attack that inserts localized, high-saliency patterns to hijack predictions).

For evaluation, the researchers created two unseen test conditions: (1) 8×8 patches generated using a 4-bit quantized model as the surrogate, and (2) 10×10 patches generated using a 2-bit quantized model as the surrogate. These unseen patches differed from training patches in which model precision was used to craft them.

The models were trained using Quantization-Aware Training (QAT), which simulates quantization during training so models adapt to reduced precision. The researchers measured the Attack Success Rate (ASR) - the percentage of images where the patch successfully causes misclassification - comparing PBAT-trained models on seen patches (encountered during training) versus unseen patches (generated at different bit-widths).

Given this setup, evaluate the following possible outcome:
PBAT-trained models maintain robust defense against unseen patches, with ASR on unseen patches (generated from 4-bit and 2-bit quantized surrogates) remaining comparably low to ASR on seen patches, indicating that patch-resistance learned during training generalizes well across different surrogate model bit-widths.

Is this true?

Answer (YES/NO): NO